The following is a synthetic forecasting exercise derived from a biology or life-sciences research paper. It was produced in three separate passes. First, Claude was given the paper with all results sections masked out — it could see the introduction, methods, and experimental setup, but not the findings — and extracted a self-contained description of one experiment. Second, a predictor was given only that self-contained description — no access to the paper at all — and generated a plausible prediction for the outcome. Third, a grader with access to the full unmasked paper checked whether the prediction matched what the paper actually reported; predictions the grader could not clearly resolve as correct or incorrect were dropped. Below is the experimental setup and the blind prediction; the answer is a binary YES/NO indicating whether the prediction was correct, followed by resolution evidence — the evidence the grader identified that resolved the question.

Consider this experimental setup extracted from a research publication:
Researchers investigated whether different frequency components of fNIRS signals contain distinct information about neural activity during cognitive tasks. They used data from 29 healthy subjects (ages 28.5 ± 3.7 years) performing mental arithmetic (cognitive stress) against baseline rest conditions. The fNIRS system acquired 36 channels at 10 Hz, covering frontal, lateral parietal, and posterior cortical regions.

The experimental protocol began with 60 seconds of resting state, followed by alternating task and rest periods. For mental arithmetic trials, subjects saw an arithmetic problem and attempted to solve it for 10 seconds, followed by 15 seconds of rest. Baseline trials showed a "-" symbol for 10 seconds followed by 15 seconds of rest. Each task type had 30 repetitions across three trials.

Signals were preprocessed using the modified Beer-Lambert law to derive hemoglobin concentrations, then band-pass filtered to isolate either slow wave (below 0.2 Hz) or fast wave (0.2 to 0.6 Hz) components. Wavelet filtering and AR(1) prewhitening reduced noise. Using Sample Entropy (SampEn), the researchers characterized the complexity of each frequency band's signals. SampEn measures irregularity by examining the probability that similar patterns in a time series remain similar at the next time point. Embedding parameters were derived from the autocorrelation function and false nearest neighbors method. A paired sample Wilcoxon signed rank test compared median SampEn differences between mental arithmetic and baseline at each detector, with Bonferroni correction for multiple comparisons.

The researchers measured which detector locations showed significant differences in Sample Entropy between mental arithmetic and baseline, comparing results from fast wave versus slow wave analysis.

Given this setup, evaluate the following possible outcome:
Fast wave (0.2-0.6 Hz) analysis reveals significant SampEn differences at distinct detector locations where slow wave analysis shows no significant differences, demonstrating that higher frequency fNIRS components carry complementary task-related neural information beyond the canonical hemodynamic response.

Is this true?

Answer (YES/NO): YES